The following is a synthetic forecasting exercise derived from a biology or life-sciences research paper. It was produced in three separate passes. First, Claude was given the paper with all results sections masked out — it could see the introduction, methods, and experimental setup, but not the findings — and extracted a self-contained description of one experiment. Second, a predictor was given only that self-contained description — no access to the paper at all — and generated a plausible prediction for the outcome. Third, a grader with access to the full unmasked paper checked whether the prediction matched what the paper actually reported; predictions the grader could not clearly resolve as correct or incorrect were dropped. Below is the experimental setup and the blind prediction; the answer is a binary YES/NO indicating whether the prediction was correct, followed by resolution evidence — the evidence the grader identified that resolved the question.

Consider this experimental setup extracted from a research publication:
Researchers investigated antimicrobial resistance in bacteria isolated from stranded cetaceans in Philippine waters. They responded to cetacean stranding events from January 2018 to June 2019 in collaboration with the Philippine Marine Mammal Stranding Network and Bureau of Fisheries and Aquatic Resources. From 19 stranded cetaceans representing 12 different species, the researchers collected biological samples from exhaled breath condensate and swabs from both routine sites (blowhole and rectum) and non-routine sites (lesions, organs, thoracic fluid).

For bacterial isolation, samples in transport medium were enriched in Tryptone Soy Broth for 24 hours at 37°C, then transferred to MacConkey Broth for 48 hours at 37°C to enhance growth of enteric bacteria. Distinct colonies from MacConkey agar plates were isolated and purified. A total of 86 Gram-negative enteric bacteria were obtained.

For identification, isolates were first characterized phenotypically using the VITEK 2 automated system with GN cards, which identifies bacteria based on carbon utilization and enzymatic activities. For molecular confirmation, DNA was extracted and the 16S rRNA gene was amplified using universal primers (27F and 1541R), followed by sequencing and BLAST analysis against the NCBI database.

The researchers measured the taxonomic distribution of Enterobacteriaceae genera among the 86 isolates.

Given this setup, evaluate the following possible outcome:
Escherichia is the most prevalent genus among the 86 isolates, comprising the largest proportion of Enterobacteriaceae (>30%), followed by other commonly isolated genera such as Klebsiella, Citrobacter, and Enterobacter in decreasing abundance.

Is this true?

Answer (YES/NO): NO